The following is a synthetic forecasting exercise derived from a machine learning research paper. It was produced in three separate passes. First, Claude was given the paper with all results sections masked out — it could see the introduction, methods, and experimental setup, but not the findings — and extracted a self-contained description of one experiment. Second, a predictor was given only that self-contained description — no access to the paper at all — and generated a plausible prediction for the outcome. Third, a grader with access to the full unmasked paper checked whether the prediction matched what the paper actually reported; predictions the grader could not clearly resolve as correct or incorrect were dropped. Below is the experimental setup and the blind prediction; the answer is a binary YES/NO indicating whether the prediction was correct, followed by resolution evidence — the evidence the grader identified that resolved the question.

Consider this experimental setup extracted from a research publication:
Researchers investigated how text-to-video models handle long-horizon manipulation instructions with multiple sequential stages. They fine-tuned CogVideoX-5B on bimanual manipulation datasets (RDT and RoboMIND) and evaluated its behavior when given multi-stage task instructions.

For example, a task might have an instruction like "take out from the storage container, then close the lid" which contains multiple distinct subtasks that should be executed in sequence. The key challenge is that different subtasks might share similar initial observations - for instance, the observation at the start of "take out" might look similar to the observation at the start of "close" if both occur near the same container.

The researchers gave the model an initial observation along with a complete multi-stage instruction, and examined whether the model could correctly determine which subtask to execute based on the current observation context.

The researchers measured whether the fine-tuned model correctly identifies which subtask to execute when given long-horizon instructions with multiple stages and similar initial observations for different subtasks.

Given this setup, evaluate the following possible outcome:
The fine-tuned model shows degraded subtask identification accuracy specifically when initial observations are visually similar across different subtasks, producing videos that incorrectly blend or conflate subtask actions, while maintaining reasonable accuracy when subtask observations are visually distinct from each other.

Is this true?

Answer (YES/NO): NO